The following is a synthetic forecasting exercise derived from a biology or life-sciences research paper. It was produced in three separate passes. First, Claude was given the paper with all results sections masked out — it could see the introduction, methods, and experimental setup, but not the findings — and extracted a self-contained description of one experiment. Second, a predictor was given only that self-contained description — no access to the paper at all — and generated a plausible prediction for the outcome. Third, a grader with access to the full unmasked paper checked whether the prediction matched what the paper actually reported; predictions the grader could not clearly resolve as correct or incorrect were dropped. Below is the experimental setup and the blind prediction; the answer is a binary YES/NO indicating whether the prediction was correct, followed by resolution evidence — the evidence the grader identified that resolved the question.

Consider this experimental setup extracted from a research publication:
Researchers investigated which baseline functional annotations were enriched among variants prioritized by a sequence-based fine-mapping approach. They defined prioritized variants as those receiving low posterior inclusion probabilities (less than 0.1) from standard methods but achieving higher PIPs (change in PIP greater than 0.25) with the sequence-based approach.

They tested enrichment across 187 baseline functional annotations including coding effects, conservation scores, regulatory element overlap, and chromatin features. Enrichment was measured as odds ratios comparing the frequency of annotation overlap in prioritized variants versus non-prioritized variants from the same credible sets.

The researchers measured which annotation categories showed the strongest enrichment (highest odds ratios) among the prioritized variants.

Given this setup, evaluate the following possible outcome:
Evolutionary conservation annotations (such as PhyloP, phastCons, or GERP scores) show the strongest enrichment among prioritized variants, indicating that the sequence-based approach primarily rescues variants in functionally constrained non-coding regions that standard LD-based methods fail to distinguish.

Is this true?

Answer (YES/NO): NO